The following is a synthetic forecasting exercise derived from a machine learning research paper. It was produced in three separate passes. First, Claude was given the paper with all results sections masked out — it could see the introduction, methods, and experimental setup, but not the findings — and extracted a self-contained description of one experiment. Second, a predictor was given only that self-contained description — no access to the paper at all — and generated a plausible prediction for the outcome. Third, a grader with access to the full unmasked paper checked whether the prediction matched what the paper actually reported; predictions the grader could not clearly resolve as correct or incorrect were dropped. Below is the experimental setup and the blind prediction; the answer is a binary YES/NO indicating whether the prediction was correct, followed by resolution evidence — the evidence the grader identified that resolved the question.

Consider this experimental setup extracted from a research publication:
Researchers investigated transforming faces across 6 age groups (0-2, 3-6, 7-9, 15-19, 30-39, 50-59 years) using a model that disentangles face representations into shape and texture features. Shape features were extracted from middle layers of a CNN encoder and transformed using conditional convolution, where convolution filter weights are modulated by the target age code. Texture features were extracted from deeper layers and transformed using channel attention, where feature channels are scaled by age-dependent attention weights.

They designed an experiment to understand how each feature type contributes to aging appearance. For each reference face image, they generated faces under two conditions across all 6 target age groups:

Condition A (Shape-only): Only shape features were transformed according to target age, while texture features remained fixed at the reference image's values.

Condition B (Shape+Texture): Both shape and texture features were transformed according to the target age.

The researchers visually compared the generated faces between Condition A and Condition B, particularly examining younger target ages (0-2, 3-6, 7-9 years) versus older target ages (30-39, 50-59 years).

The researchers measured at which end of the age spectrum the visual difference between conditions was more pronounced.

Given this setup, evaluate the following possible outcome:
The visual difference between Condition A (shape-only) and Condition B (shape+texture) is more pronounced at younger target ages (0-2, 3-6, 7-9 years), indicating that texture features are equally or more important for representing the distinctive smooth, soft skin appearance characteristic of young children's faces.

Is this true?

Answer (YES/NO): NO